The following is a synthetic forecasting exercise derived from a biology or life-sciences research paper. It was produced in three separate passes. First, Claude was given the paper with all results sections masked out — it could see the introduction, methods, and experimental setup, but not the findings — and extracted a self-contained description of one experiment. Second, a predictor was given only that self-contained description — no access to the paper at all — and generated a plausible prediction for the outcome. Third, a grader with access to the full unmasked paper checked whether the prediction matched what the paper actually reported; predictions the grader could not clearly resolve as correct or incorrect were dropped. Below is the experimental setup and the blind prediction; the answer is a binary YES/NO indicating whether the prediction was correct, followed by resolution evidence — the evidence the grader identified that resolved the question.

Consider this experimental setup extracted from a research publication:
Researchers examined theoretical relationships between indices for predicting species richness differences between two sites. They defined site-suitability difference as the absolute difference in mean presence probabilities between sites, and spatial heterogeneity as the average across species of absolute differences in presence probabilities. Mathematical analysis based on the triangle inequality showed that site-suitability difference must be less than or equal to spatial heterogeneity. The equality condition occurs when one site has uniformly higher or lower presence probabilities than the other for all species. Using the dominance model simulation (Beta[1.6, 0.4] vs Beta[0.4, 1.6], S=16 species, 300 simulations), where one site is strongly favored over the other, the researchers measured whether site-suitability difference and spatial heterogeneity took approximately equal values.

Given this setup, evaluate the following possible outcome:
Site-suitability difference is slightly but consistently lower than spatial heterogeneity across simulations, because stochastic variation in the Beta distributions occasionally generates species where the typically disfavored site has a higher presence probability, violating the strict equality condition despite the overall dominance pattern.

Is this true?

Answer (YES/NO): NO